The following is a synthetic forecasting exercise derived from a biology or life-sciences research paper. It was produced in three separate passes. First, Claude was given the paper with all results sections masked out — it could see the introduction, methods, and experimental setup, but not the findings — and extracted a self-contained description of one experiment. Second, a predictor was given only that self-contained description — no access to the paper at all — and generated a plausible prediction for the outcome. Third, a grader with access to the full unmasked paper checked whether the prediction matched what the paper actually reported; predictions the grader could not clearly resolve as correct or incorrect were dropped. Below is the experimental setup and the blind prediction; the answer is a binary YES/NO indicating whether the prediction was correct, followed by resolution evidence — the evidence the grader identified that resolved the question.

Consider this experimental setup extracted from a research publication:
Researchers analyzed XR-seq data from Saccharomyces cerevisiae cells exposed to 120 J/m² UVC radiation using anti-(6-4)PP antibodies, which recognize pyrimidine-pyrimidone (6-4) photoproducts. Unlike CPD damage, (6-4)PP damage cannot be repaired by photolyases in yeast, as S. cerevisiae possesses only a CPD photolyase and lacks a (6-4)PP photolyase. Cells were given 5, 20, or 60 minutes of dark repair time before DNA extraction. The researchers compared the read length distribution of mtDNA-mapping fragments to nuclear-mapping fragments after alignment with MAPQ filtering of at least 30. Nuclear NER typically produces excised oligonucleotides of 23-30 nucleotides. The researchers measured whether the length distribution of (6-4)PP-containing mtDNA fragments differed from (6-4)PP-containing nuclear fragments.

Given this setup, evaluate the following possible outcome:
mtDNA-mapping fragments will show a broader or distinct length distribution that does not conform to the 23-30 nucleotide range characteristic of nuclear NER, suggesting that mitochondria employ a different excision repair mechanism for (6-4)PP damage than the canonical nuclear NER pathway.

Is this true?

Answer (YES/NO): YES